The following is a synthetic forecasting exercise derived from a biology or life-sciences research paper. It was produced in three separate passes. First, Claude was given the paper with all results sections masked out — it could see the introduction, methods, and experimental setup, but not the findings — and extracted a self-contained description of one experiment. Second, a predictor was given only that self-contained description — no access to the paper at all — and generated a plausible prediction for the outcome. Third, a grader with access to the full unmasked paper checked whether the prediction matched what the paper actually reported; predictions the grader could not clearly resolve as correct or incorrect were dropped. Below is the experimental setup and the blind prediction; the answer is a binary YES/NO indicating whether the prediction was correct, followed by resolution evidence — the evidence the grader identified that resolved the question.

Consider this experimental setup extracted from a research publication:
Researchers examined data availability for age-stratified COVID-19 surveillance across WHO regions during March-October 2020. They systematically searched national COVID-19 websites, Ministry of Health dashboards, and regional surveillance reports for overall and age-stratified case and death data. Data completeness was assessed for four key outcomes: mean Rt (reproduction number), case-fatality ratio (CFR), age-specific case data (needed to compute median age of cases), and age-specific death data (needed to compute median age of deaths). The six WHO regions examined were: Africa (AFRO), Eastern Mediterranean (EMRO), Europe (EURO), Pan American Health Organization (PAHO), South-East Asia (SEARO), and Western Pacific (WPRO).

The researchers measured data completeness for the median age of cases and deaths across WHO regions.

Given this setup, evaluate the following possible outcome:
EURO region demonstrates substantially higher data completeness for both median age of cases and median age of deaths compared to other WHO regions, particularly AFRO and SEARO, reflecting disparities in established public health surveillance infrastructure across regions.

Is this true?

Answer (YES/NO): YES